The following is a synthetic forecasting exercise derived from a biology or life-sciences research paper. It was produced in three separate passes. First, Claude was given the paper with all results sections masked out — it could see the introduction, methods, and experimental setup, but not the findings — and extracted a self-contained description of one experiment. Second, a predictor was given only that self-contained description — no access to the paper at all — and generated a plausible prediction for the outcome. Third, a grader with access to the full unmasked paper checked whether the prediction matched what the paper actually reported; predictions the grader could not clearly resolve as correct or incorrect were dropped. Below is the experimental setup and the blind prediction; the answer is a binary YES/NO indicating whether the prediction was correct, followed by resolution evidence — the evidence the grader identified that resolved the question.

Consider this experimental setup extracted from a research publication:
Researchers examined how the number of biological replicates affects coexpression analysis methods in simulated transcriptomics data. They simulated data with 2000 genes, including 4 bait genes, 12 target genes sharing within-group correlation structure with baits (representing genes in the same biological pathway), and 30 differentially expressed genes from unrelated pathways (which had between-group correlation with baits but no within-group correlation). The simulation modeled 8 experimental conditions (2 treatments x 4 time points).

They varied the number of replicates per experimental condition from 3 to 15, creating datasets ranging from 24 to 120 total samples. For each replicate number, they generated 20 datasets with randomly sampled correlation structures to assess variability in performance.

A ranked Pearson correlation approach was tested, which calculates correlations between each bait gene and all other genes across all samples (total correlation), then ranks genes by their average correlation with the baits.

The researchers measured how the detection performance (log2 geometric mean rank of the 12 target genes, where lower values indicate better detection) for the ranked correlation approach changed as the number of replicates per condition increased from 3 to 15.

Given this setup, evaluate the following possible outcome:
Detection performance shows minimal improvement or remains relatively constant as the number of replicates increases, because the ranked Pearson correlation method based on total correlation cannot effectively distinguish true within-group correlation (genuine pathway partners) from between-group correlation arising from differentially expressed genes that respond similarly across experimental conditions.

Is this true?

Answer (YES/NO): NO